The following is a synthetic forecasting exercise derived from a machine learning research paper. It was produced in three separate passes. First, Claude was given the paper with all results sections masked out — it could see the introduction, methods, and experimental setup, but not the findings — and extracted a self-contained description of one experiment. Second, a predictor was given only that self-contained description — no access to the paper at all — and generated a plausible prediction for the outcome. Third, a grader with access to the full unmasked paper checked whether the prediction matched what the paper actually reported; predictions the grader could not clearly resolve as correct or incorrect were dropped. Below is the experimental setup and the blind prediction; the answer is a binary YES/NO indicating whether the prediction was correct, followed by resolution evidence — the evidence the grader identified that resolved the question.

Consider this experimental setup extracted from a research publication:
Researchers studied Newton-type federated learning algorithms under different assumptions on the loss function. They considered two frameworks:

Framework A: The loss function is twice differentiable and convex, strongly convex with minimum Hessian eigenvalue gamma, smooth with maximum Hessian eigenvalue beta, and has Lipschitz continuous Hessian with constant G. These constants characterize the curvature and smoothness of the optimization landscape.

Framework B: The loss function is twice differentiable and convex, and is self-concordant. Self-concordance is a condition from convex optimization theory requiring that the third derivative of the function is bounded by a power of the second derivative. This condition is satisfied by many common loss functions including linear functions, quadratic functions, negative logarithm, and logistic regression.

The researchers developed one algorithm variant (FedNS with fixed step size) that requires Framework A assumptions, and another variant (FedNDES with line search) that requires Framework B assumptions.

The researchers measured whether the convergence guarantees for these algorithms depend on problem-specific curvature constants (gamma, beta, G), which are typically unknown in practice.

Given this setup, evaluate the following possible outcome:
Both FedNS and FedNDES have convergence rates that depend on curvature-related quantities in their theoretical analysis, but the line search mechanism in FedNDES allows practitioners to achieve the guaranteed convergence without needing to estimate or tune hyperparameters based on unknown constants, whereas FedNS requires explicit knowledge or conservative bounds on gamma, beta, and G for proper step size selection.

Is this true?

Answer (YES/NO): NO